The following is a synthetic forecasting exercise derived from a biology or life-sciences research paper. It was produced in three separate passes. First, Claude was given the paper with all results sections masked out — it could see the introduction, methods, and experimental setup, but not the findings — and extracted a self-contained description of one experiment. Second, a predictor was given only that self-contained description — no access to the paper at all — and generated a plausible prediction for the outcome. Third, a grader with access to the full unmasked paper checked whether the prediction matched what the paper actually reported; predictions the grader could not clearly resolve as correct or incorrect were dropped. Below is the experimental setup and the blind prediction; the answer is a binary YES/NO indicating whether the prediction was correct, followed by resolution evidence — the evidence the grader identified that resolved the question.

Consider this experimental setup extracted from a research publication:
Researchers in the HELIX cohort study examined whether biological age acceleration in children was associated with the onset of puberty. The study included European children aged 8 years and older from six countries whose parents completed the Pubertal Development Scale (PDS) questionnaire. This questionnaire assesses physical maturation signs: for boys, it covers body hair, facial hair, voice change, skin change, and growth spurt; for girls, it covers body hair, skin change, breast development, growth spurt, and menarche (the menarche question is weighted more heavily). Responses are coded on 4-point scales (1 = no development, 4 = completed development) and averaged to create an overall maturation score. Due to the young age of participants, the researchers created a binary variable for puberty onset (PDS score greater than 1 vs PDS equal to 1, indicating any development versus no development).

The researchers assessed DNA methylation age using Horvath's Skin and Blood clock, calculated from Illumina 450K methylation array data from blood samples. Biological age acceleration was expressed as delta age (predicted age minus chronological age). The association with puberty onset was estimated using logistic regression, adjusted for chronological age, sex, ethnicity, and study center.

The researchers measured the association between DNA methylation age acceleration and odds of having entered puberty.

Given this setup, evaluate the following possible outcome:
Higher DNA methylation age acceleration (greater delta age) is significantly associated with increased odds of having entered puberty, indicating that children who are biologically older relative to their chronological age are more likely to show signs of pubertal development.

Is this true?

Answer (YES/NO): NO